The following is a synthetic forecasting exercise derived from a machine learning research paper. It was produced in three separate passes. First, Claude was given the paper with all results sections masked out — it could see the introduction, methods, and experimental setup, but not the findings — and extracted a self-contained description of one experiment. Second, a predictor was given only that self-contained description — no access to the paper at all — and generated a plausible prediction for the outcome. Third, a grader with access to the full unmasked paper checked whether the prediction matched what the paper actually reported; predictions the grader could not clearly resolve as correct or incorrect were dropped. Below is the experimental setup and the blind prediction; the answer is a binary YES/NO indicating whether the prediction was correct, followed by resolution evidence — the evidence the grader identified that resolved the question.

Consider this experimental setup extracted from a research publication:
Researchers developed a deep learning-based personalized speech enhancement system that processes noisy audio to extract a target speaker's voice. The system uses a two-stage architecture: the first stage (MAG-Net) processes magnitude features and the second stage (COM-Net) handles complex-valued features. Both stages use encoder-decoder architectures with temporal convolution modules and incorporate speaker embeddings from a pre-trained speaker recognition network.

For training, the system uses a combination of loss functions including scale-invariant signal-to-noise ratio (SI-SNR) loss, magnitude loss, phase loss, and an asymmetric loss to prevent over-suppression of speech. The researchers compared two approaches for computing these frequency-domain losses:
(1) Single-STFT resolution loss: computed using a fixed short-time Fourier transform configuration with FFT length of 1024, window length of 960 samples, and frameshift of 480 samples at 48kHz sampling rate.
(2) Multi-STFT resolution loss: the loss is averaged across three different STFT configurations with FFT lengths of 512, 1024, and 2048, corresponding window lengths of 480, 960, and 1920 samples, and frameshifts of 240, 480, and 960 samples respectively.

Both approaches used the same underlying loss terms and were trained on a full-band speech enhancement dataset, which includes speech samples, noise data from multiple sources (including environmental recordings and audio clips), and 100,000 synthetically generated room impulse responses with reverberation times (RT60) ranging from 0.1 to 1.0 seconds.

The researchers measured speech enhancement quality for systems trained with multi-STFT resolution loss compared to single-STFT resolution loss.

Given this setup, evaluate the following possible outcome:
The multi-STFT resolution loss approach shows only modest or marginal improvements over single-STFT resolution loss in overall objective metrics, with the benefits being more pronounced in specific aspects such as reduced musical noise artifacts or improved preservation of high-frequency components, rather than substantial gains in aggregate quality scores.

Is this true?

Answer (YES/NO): NO